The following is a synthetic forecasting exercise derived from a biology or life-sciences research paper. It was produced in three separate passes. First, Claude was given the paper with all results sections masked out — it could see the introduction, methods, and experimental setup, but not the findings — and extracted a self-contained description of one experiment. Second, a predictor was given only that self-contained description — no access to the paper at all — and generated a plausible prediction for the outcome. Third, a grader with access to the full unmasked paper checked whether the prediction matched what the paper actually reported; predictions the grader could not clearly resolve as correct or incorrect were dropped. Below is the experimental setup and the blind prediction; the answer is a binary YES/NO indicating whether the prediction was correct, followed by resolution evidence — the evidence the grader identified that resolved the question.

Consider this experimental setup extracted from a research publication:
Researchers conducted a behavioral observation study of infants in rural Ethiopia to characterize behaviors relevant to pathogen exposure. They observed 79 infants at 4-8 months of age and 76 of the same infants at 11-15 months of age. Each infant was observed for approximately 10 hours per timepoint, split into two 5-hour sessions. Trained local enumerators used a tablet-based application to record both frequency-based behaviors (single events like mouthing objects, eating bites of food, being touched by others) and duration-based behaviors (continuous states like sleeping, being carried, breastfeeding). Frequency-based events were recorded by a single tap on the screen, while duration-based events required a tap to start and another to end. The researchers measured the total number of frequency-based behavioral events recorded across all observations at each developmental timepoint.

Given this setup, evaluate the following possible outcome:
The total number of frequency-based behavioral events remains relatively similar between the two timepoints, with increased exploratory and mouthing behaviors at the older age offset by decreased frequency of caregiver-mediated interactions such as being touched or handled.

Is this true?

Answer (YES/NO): NO